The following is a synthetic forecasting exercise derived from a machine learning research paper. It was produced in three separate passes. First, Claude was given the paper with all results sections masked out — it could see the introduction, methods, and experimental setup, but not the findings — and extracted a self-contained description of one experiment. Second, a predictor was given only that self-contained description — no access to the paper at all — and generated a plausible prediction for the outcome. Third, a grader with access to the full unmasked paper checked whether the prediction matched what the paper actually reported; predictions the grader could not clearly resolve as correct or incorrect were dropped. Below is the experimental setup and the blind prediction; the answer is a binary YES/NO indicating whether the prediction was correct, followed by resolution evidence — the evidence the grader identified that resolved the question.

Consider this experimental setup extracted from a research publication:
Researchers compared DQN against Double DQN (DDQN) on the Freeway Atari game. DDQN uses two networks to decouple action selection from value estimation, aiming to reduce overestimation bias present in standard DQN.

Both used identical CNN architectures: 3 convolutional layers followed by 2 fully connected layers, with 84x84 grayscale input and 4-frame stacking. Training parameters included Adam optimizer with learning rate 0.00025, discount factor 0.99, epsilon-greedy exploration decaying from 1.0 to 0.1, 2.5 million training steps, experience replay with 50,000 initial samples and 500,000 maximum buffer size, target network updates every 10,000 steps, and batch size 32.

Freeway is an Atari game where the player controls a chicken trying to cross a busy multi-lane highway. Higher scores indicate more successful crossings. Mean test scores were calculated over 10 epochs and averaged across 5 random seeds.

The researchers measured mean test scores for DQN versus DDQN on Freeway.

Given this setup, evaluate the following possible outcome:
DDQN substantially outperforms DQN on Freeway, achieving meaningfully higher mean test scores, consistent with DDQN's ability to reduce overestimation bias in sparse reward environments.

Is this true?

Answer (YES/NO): YES